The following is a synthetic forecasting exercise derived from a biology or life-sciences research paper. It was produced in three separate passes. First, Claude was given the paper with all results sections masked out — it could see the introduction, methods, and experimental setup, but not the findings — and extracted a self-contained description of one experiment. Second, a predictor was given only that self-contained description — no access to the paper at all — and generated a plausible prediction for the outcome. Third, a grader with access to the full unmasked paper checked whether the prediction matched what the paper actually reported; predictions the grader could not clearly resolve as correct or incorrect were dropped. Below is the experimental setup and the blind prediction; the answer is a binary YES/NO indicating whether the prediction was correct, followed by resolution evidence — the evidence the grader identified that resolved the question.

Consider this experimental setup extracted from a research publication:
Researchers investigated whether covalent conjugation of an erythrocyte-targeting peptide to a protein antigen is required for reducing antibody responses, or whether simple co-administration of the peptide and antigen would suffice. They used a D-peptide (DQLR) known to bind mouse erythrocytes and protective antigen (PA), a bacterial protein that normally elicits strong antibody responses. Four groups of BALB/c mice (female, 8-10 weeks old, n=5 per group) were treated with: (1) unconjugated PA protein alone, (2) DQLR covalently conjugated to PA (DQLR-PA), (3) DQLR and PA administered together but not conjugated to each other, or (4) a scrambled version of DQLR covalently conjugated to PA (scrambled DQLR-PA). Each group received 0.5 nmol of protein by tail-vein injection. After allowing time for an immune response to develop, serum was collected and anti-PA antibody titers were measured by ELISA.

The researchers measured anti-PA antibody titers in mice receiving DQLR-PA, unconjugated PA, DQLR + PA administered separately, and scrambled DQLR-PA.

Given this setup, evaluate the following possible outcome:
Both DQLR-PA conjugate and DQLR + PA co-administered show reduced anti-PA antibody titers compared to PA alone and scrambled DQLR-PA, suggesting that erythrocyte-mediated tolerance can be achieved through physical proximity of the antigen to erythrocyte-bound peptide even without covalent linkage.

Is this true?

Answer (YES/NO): NO